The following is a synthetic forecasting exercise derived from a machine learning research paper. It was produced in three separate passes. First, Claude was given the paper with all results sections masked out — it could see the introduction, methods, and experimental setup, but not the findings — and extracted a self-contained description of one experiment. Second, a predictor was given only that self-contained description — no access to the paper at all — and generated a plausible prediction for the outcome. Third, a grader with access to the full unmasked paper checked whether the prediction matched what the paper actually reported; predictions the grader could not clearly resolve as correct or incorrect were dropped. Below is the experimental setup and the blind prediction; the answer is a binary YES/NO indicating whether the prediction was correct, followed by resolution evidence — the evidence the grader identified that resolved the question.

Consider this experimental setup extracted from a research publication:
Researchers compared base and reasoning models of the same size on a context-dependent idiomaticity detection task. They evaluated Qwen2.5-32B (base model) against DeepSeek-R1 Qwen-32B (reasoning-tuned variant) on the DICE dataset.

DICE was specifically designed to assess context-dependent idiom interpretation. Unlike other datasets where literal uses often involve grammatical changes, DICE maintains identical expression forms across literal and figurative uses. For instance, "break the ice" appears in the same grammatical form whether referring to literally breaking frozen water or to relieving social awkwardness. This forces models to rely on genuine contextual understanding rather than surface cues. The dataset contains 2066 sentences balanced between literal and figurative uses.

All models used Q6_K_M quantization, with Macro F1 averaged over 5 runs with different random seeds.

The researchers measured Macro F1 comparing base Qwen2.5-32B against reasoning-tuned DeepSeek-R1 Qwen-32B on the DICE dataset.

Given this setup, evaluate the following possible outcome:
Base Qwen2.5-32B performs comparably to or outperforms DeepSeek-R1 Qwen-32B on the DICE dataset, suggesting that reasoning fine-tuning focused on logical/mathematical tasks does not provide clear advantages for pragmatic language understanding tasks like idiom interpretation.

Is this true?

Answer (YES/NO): YES